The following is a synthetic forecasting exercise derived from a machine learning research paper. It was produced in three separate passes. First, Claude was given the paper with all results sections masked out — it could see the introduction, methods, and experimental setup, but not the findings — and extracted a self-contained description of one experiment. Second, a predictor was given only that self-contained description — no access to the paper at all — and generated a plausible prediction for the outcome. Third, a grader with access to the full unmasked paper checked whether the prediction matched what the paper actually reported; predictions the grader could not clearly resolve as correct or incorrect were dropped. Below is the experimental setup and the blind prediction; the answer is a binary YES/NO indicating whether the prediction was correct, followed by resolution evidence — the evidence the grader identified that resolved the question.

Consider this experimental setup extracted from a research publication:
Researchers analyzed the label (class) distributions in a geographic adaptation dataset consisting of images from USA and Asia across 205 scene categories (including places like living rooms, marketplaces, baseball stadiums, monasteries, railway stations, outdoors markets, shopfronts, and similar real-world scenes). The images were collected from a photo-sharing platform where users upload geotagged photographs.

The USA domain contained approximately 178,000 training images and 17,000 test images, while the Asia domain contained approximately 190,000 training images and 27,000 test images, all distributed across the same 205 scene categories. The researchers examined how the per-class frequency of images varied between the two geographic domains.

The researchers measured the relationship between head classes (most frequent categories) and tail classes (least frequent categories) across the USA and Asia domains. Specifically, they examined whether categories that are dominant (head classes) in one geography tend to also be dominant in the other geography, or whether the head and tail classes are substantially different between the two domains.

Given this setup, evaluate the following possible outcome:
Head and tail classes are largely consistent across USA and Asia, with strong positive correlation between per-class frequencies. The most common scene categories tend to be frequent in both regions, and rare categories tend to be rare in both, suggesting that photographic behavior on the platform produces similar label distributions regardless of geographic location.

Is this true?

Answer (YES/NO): NO